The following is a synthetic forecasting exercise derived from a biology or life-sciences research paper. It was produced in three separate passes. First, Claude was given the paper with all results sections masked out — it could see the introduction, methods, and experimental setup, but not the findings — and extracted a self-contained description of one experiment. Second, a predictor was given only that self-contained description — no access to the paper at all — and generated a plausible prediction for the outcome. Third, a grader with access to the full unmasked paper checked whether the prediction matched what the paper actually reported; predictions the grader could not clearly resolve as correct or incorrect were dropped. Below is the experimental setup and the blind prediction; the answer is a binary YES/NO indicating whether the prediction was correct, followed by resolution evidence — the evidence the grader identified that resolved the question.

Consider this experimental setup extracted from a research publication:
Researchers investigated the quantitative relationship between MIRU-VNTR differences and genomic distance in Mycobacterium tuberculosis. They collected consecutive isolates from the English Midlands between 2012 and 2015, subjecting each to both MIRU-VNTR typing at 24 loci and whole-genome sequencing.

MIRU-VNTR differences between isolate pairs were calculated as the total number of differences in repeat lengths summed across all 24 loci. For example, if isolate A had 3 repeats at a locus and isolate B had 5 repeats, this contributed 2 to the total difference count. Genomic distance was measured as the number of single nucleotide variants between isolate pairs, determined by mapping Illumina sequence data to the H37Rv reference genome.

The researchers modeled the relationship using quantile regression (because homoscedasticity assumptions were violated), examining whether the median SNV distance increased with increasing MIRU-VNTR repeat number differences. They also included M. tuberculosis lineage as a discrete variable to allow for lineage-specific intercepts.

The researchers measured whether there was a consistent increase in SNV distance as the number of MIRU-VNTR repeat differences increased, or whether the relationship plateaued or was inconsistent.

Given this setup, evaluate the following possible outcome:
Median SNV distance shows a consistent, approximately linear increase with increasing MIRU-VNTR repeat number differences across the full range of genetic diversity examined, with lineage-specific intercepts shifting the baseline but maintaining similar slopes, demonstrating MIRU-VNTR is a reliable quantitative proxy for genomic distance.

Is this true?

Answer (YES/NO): NO